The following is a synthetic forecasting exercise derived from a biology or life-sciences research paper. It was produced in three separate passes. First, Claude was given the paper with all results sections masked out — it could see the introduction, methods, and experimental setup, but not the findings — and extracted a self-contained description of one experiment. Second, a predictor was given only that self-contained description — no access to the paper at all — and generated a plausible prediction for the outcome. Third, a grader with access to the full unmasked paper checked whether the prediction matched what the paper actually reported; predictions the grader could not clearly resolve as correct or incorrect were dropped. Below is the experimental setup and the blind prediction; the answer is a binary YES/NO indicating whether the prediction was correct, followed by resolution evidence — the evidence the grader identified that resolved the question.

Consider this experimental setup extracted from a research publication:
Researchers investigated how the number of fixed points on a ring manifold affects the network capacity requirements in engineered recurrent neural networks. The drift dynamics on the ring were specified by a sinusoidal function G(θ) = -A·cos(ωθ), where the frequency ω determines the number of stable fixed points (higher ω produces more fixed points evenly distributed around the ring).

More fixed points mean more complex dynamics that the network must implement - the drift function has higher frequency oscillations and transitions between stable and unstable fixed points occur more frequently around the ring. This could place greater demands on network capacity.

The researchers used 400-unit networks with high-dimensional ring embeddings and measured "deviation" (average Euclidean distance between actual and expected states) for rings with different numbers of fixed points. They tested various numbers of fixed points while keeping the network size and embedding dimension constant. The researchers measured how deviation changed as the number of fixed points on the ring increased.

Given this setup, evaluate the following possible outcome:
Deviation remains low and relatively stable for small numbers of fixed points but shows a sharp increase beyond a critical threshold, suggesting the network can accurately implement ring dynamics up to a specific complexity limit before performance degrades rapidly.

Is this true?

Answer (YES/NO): NO